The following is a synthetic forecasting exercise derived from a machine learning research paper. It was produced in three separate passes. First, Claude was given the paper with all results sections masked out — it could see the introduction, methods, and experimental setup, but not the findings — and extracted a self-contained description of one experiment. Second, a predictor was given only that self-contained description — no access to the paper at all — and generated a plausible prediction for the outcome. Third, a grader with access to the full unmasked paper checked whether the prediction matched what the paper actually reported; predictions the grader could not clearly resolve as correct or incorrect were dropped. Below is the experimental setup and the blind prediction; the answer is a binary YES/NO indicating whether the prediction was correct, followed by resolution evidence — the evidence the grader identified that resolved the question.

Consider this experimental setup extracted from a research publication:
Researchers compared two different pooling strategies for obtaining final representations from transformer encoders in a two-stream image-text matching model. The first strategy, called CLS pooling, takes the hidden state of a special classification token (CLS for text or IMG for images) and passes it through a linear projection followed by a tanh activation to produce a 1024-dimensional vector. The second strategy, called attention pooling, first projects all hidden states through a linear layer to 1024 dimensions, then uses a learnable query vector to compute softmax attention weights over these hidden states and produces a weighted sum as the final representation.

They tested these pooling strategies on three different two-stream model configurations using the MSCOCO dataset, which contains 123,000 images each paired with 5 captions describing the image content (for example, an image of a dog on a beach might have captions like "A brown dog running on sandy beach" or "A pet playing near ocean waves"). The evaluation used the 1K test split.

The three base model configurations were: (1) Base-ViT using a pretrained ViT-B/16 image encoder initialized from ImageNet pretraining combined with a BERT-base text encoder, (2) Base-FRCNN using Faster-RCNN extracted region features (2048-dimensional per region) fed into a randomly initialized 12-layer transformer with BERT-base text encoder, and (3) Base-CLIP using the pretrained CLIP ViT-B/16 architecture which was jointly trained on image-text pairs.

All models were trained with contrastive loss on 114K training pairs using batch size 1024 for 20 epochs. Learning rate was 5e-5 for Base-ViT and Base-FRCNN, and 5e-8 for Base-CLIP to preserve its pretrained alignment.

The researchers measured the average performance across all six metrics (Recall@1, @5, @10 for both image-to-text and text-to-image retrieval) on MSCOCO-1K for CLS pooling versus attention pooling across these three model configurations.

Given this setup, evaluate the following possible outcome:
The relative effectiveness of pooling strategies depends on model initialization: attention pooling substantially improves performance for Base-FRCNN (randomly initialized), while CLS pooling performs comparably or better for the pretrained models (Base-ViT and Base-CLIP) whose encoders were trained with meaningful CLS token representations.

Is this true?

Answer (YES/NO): NO